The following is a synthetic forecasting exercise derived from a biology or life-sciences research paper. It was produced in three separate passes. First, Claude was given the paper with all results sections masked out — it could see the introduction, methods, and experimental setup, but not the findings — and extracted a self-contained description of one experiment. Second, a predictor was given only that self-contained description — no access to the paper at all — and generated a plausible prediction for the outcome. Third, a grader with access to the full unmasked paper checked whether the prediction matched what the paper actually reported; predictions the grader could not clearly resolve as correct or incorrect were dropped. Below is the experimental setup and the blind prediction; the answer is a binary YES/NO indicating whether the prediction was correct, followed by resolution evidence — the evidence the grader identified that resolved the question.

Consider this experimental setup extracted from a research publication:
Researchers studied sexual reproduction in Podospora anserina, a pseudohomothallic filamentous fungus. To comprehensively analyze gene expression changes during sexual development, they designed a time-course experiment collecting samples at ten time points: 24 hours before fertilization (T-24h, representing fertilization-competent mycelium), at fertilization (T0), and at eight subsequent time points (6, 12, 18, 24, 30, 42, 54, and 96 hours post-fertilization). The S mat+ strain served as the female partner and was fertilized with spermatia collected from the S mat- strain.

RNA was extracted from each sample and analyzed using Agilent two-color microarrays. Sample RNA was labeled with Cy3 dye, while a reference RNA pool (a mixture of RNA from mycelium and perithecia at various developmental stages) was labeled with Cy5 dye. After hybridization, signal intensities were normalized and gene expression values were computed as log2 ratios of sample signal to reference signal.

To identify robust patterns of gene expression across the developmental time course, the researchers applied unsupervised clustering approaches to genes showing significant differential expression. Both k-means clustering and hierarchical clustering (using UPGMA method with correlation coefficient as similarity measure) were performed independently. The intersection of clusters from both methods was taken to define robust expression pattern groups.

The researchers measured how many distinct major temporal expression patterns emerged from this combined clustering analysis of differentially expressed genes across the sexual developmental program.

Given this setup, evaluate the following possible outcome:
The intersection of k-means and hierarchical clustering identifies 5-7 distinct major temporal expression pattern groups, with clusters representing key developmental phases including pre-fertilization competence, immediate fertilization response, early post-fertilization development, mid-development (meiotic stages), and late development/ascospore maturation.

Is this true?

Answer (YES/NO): YES